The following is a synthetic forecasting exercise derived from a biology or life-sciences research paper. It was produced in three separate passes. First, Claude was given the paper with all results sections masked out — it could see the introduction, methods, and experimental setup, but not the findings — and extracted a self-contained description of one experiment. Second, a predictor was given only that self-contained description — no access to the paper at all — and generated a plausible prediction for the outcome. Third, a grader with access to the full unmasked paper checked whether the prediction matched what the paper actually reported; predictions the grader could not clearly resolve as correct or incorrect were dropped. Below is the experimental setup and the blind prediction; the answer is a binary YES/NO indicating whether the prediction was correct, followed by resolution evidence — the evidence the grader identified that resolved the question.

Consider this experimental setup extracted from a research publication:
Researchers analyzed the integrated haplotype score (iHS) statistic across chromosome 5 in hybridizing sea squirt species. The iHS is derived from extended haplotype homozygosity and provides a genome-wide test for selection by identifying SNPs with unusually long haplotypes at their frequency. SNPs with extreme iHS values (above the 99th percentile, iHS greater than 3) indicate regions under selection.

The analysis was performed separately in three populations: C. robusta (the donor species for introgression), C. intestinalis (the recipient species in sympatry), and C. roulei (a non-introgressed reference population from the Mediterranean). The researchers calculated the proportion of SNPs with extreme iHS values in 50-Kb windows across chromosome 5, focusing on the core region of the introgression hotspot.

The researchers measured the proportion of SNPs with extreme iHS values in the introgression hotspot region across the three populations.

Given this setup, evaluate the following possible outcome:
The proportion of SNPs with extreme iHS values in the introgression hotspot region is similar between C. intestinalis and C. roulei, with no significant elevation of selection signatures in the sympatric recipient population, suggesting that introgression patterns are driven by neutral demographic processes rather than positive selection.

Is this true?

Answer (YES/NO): NO